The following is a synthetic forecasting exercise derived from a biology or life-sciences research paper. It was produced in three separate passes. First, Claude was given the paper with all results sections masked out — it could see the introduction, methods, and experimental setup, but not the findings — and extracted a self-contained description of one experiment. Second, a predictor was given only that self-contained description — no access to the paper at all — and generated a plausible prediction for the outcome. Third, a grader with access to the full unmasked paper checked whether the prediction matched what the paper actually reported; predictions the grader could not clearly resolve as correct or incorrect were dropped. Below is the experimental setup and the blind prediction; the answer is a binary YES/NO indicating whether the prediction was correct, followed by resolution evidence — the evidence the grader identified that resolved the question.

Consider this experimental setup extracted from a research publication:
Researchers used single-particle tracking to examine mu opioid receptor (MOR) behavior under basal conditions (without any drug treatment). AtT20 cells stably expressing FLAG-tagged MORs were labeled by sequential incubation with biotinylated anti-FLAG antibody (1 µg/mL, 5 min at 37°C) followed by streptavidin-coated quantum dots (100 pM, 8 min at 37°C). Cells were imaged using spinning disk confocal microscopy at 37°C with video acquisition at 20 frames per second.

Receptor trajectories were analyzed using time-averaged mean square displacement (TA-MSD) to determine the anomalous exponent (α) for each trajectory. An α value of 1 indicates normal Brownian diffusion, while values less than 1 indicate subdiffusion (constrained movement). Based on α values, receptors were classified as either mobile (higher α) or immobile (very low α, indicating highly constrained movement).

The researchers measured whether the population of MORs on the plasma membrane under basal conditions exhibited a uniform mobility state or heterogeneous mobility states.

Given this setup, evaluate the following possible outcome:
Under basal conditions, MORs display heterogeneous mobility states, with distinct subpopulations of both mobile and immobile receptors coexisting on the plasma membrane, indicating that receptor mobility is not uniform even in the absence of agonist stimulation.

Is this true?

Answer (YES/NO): YES